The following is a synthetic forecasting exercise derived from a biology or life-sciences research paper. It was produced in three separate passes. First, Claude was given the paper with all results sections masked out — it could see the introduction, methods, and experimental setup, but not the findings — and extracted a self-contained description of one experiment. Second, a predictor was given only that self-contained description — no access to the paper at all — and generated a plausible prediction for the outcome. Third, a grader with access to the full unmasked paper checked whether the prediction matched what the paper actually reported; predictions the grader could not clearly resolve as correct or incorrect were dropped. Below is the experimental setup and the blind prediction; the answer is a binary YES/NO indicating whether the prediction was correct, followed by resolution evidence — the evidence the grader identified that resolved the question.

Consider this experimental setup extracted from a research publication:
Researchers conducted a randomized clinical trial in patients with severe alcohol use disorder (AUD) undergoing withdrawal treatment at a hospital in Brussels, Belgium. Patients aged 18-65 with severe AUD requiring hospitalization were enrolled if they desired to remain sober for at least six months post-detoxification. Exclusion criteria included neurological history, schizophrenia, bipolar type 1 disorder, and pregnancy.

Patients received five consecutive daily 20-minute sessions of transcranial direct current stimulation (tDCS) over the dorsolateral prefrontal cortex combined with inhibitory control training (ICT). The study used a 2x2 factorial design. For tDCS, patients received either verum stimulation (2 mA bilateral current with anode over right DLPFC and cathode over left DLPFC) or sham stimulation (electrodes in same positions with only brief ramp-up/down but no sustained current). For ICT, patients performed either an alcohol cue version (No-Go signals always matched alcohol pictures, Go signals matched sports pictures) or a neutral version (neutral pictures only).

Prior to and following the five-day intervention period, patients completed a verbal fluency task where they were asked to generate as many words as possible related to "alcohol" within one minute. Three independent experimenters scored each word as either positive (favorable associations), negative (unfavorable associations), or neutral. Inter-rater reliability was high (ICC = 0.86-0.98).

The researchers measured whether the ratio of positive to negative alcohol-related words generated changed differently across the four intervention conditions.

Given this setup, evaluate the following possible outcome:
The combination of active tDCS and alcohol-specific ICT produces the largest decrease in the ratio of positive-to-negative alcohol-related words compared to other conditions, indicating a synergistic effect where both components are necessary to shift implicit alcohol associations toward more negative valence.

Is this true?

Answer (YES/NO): NO